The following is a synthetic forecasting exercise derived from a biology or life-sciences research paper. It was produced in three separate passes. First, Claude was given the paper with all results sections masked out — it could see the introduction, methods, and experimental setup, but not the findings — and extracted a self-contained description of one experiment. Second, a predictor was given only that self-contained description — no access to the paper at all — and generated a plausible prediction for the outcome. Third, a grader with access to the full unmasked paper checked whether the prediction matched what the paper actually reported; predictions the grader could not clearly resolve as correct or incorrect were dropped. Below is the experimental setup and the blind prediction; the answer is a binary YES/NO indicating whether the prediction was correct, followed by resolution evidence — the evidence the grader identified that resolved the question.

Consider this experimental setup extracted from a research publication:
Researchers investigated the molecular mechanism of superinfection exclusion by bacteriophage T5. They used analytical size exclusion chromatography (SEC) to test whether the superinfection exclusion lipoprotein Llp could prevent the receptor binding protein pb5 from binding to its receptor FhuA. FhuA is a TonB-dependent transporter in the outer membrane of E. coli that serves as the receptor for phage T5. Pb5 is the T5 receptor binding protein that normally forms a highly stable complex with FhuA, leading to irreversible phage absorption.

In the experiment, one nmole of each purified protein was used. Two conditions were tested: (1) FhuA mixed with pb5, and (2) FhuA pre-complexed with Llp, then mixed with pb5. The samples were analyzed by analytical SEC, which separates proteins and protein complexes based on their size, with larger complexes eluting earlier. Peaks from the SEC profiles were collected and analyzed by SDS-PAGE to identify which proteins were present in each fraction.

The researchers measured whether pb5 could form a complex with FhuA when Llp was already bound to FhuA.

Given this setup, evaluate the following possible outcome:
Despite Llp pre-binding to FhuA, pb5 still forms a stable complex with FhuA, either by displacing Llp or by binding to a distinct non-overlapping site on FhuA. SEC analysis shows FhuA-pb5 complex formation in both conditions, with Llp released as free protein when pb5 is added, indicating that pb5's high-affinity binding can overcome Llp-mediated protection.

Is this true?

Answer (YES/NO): NO